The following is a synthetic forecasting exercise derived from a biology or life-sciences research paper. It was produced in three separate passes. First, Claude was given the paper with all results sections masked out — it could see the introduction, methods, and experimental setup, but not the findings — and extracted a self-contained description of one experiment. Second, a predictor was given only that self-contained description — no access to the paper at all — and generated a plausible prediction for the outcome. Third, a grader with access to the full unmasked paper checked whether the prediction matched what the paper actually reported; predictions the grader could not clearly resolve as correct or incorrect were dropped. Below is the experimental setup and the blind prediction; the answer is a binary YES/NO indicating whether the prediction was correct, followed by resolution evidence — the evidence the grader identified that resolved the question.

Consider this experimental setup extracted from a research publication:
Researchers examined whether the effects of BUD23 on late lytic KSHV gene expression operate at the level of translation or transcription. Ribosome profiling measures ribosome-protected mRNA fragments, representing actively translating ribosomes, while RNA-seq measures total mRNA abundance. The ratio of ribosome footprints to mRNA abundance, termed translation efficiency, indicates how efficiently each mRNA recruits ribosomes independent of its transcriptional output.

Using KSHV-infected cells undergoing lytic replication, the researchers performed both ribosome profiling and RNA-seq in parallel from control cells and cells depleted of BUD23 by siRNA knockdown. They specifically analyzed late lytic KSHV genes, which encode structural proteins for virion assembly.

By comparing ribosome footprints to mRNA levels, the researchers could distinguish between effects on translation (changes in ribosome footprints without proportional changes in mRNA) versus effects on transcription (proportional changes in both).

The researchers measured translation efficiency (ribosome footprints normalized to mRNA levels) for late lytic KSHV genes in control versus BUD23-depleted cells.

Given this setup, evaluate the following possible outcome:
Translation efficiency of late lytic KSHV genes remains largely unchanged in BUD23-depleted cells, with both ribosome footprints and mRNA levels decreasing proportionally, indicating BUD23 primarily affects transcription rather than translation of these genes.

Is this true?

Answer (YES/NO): NO